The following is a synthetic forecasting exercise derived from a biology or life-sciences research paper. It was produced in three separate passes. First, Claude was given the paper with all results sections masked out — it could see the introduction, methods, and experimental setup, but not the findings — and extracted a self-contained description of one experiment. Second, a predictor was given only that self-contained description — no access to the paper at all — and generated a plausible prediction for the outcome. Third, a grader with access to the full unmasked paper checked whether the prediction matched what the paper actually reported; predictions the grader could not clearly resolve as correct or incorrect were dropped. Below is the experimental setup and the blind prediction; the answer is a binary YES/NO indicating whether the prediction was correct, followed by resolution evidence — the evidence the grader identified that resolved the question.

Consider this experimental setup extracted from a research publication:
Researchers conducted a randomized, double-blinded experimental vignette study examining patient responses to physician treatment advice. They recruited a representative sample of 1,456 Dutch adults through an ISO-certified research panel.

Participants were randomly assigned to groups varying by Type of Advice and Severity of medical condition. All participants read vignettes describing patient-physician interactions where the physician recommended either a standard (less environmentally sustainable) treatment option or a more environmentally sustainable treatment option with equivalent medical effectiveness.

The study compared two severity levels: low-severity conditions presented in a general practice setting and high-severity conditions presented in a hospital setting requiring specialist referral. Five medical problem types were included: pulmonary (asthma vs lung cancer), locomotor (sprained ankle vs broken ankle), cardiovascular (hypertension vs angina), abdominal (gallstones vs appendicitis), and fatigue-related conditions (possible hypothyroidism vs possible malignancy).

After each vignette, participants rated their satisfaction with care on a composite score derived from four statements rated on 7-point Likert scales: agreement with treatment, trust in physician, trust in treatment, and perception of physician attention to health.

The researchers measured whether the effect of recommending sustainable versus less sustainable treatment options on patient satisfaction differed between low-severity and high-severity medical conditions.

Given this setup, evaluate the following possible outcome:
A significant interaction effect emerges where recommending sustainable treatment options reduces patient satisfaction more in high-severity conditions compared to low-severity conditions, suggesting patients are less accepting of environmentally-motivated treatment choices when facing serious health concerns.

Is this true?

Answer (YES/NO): YES